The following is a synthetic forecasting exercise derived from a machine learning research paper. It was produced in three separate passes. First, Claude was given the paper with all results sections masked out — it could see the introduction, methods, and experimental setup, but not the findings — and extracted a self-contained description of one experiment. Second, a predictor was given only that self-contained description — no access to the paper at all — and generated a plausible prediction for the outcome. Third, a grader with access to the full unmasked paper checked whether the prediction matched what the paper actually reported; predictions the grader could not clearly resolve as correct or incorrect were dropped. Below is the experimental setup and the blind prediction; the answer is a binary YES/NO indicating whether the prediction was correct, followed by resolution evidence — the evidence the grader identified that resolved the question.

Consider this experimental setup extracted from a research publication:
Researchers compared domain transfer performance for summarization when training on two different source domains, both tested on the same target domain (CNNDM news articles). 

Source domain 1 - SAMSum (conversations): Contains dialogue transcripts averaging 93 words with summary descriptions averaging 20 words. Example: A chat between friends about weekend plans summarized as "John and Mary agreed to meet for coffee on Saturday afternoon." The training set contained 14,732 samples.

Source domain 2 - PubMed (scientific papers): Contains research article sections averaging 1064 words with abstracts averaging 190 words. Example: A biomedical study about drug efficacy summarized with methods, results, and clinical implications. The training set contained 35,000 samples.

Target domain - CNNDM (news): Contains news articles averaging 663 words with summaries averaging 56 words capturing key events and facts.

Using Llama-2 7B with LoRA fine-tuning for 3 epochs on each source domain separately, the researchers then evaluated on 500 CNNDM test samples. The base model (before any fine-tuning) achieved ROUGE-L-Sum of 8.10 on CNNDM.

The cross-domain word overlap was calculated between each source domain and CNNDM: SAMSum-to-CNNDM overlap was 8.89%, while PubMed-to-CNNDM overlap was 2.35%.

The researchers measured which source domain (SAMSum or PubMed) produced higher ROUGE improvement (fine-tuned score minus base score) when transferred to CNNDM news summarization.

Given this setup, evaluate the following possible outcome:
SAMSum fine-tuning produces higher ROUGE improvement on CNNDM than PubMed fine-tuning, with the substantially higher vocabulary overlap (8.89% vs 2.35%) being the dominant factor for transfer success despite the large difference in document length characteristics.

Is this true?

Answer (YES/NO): YES